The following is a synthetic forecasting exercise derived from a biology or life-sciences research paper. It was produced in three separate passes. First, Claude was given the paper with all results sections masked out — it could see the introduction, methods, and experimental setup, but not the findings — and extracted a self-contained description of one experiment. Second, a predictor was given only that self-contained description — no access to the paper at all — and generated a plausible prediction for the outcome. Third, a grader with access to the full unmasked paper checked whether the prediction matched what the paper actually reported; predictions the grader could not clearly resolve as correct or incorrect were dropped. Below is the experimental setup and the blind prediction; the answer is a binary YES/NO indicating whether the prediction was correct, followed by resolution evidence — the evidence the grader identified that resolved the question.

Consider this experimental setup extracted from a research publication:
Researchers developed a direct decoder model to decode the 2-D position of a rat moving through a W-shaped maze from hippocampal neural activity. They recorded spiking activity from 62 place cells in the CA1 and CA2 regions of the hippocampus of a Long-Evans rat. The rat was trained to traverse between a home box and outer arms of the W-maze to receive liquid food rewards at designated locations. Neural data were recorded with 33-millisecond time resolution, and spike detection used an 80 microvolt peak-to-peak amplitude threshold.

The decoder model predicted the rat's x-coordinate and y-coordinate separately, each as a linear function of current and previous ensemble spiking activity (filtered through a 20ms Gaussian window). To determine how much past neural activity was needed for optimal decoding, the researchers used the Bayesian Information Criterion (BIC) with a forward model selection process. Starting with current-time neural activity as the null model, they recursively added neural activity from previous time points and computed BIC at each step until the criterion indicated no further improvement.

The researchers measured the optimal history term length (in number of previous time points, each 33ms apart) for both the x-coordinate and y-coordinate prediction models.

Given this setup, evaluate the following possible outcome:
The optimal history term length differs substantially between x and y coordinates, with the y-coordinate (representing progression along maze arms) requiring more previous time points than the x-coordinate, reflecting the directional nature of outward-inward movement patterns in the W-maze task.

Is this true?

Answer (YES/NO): YES